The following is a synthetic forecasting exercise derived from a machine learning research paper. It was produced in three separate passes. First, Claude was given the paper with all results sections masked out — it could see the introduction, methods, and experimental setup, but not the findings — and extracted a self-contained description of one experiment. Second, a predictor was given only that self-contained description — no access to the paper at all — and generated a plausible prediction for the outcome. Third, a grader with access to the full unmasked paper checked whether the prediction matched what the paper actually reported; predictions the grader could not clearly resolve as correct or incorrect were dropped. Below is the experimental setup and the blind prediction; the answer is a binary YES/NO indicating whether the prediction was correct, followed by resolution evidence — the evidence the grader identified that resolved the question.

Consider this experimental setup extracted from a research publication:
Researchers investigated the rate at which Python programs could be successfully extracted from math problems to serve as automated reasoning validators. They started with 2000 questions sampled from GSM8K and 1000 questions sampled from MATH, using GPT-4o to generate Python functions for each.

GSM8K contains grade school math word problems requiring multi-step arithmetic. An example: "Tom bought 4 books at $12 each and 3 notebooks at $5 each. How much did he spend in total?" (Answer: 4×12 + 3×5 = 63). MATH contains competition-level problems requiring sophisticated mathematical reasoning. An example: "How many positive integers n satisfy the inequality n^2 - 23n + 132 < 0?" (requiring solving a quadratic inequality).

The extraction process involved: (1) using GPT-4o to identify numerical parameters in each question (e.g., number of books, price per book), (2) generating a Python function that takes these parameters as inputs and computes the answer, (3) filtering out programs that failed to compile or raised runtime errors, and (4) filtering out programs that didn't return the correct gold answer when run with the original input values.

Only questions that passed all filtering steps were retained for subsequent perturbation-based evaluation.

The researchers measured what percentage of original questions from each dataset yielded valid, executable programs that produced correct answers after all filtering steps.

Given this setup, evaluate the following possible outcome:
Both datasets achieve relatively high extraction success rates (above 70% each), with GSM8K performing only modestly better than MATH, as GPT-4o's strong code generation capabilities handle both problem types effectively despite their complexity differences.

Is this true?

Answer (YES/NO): NO